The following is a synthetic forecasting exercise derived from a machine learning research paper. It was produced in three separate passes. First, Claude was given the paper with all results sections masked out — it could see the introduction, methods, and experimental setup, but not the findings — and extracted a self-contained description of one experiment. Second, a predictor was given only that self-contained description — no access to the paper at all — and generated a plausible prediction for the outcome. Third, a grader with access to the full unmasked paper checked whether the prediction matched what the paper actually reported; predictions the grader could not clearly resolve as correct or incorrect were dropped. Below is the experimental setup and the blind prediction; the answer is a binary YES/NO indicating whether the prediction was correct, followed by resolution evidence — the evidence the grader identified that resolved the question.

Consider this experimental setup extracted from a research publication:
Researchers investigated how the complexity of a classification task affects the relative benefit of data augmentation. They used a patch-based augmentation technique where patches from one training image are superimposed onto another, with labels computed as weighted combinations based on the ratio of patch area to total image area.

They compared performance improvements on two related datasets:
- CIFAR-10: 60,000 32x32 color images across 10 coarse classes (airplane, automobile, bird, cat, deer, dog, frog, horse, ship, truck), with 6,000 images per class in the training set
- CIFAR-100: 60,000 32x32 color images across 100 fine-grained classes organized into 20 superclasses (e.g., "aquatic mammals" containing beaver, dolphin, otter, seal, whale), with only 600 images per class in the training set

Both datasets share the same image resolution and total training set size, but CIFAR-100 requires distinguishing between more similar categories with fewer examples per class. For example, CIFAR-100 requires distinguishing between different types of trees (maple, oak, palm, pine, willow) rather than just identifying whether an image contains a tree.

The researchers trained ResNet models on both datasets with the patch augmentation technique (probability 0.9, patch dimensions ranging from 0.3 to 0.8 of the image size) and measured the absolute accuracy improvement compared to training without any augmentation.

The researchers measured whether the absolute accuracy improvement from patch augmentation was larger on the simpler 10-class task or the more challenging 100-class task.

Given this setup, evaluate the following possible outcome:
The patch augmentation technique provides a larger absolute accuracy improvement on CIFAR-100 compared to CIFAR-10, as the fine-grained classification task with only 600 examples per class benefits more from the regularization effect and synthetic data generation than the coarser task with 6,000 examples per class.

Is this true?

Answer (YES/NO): YES